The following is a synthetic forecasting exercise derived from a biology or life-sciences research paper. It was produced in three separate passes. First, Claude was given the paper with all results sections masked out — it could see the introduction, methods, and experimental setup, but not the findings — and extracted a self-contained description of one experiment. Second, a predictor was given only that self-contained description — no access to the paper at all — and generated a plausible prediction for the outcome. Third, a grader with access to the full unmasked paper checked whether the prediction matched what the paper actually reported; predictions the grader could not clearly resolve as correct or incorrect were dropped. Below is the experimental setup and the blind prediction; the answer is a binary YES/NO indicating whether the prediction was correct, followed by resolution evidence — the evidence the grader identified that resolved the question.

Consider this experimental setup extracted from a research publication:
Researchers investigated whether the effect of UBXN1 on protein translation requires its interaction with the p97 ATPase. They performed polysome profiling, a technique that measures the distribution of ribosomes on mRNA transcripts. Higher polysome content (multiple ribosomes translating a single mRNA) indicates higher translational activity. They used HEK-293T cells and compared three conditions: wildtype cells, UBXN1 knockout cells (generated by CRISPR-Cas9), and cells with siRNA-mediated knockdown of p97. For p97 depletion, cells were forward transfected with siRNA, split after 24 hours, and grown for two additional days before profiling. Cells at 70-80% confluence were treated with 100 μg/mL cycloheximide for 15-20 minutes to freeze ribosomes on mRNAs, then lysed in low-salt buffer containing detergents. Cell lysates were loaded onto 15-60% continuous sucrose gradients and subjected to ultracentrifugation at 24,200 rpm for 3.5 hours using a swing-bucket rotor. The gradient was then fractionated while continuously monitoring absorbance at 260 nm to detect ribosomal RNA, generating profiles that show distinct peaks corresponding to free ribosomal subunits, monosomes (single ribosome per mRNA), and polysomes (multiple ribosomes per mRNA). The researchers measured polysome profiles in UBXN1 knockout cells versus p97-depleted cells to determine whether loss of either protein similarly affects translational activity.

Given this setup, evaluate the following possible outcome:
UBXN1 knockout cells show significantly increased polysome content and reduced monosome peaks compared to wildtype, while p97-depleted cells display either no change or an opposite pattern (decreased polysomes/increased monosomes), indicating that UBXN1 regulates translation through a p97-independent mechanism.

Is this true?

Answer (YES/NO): YES